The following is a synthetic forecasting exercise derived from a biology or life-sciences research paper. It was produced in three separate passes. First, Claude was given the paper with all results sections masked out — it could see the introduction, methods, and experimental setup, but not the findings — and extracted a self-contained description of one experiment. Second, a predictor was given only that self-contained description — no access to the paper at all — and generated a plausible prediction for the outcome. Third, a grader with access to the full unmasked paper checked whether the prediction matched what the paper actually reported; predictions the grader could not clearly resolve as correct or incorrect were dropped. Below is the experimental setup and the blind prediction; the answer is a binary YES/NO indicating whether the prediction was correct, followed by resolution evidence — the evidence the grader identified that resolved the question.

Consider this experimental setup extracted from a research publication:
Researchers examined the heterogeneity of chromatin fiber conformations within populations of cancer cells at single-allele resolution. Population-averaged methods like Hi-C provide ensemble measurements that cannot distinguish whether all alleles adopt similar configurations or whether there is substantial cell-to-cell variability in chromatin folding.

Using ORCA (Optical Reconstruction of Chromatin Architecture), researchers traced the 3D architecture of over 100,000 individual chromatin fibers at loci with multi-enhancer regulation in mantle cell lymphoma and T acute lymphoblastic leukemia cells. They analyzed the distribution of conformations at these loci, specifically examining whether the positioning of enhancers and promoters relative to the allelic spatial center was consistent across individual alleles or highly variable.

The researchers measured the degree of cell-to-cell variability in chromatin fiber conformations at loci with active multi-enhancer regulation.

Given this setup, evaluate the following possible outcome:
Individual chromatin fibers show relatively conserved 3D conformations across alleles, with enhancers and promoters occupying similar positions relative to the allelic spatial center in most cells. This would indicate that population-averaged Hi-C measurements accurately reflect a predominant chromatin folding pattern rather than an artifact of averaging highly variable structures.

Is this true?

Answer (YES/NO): NO